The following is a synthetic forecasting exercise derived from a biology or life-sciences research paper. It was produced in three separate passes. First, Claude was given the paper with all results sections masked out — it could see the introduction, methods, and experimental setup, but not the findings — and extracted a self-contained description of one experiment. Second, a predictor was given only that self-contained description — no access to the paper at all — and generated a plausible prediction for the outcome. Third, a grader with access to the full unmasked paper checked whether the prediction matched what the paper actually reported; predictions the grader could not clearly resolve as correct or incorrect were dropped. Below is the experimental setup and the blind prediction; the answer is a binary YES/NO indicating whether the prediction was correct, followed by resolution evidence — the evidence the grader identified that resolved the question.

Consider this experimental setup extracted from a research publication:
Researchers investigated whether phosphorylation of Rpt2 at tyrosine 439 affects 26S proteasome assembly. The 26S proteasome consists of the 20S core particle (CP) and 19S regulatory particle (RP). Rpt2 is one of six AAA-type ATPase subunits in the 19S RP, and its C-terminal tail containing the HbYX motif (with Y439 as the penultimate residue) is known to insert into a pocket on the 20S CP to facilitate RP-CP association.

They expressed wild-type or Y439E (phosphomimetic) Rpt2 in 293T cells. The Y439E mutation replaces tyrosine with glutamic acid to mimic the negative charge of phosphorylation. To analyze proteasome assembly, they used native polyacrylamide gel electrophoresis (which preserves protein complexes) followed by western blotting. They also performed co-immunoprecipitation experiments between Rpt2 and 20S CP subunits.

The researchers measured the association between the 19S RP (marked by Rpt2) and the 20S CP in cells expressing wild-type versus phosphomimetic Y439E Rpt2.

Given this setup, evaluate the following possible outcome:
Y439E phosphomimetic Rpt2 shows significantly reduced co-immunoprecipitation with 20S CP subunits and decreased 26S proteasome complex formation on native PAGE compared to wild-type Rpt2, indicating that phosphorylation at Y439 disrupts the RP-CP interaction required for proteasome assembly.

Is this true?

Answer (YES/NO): YES